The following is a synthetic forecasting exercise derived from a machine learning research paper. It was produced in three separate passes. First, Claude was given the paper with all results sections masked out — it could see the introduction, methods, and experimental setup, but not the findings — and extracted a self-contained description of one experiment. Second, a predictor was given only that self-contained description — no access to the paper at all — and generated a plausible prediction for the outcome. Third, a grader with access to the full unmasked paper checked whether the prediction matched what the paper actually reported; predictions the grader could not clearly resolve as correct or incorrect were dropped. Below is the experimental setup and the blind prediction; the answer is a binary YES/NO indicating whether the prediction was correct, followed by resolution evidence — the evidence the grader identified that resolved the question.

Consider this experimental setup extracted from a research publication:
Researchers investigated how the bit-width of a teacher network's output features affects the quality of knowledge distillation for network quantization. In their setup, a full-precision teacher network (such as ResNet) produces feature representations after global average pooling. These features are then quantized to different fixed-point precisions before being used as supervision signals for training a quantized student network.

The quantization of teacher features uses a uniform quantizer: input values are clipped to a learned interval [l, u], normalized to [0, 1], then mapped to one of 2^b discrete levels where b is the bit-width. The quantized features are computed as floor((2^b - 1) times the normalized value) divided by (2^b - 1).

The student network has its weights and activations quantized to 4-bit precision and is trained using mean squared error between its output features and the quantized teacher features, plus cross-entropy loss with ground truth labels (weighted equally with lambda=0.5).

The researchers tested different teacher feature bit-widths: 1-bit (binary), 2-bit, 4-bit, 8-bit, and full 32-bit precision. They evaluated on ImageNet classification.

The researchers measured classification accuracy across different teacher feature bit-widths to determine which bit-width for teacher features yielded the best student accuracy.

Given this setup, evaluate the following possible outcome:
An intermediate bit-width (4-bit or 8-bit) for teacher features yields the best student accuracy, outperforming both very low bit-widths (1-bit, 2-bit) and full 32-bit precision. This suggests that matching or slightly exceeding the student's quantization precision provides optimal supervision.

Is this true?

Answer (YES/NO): NO